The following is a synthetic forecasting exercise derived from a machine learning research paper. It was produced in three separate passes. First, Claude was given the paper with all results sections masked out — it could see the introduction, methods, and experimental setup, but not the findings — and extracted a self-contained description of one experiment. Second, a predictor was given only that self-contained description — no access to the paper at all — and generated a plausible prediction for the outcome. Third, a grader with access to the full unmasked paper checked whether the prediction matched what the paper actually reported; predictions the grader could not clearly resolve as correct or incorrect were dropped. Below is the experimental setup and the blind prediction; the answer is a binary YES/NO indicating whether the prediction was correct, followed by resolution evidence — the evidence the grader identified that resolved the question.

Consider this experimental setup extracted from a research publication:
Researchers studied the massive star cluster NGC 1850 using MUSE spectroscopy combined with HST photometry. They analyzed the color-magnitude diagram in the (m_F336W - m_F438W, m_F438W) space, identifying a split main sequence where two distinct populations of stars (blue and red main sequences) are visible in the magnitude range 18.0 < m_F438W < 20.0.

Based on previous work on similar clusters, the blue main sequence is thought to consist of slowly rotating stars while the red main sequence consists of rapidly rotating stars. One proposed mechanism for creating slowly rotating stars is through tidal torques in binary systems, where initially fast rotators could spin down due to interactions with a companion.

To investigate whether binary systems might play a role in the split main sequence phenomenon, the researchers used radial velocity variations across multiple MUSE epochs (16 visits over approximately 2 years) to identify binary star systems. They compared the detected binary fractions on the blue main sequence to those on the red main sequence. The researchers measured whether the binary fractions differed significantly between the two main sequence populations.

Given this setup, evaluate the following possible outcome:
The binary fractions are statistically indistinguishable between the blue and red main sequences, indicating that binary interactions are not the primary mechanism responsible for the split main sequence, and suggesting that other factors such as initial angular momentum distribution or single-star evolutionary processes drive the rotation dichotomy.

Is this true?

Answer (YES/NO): YES